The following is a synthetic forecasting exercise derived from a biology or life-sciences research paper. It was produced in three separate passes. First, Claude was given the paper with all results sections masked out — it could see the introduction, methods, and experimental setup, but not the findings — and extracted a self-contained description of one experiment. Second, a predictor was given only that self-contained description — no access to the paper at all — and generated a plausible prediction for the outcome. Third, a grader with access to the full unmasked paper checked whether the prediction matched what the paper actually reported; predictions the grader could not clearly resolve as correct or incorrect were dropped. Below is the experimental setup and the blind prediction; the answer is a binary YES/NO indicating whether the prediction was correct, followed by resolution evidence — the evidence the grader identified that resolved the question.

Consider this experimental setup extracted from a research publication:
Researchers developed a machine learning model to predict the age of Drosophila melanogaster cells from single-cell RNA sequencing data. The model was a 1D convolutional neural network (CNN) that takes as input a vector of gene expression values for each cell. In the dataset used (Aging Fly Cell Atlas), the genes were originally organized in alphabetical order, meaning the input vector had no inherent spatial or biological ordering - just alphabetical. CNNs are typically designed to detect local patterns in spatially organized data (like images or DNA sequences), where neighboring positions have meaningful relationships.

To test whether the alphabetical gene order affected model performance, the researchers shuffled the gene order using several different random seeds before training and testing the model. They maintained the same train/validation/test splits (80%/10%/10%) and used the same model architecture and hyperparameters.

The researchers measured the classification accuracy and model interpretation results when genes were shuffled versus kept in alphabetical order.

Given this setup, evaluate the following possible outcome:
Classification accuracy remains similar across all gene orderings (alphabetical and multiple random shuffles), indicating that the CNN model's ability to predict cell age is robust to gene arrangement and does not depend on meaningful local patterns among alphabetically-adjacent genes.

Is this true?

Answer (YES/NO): YES